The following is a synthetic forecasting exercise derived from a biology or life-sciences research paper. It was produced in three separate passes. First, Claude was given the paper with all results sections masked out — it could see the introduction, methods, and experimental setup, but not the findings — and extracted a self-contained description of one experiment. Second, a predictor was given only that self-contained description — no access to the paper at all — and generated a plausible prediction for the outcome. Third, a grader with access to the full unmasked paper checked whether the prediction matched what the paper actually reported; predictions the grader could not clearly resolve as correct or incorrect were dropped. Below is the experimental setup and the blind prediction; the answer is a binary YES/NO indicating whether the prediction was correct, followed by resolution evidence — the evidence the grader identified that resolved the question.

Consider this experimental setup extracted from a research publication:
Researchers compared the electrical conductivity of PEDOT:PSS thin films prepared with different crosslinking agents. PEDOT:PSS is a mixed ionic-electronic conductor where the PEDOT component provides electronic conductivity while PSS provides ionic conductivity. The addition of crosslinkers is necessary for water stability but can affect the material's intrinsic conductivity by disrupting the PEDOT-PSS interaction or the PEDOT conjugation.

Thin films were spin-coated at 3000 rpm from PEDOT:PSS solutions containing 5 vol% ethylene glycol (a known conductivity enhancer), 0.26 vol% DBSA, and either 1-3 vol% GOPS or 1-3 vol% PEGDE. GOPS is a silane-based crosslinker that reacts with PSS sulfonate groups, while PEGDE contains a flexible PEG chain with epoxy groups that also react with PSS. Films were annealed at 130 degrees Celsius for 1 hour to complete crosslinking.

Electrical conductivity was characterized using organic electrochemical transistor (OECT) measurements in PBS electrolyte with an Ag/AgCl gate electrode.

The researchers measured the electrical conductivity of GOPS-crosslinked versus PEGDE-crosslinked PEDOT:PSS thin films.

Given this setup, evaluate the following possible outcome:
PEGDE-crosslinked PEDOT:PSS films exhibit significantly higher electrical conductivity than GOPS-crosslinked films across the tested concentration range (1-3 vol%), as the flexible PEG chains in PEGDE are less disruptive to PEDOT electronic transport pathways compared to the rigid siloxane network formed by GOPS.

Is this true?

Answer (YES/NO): YES